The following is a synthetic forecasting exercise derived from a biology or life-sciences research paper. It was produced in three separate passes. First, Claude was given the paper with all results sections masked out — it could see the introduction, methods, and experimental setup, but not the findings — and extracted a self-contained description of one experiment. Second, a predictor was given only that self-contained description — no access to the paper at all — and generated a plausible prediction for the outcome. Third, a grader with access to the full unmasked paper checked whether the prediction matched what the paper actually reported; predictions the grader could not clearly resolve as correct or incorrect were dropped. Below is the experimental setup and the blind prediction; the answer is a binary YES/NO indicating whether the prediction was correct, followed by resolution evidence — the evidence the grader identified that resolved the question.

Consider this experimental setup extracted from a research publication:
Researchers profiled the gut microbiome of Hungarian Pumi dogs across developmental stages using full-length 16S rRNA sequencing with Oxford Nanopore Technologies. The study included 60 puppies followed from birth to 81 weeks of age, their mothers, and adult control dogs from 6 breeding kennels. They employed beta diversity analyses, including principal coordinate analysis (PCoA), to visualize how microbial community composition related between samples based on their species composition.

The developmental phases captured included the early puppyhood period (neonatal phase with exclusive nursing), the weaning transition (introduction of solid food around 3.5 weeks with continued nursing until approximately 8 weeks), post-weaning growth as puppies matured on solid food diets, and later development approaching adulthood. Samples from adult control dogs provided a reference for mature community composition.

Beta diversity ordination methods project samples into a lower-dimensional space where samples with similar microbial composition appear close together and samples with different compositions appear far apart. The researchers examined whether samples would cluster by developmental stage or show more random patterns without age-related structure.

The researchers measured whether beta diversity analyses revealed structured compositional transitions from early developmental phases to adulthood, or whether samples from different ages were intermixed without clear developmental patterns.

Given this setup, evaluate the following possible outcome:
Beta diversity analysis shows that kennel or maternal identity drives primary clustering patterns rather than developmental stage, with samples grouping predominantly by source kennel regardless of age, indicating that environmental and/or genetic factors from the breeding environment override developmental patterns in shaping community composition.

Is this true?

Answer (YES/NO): NO